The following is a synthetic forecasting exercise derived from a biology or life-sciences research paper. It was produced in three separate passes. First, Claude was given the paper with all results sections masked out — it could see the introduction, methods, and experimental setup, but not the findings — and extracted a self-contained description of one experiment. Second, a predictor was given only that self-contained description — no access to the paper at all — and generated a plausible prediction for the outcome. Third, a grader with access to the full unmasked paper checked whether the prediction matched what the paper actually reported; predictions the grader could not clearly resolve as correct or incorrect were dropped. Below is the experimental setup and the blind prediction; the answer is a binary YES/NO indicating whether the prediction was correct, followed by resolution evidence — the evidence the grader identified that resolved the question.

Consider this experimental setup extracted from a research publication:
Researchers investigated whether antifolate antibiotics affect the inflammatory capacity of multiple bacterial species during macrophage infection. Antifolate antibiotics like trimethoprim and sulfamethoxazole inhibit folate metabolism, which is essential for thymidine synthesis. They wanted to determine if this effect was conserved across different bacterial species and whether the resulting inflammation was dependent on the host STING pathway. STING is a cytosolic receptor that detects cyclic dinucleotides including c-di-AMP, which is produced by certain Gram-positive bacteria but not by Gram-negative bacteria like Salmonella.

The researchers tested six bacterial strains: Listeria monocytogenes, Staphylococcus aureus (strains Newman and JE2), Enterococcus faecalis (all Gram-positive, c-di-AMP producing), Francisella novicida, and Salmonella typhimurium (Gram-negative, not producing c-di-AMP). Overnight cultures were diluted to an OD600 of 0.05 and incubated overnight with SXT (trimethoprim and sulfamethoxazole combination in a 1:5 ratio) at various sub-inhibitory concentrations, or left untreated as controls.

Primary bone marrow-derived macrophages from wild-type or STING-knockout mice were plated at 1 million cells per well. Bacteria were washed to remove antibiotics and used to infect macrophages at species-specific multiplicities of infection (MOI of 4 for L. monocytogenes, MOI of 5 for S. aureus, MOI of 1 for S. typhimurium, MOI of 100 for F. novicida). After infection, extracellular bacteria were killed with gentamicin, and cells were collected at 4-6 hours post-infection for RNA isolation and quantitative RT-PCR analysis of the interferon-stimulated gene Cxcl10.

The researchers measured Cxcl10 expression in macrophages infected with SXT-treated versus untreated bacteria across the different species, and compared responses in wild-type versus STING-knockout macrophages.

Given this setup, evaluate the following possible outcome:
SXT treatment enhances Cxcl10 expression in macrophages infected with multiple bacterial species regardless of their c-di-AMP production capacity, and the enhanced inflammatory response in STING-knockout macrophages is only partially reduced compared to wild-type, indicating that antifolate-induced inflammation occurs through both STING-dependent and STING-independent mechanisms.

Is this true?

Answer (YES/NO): NO